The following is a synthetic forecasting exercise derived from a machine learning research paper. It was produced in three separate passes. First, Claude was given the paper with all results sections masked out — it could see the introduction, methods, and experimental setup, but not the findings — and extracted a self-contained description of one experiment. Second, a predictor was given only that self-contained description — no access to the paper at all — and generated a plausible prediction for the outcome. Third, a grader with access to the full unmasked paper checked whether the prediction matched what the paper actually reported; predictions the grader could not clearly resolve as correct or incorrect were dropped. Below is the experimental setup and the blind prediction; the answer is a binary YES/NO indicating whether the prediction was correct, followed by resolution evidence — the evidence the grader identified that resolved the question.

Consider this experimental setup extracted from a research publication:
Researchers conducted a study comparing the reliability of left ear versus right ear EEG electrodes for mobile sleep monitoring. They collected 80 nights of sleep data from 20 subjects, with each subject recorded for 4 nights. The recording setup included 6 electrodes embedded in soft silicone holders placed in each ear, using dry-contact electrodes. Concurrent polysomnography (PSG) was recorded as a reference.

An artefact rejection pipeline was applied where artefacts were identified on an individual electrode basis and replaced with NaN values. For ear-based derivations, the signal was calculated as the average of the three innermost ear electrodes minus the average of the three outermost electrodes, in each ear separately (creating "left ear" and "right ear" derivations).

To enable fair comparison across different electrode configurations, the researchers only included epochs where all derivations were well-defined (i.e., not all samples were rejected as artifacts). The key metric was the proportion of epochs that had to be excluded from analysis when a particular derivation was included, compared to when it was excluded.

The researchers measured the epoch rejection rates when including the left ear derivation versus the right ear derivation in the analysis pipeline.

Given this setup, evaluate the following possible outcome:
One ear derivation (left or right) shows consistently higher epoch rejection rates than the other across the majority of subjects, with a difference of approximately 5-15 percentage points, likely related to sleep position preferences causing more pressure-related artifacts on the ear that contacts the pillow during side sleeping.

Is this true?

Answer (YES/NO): NO